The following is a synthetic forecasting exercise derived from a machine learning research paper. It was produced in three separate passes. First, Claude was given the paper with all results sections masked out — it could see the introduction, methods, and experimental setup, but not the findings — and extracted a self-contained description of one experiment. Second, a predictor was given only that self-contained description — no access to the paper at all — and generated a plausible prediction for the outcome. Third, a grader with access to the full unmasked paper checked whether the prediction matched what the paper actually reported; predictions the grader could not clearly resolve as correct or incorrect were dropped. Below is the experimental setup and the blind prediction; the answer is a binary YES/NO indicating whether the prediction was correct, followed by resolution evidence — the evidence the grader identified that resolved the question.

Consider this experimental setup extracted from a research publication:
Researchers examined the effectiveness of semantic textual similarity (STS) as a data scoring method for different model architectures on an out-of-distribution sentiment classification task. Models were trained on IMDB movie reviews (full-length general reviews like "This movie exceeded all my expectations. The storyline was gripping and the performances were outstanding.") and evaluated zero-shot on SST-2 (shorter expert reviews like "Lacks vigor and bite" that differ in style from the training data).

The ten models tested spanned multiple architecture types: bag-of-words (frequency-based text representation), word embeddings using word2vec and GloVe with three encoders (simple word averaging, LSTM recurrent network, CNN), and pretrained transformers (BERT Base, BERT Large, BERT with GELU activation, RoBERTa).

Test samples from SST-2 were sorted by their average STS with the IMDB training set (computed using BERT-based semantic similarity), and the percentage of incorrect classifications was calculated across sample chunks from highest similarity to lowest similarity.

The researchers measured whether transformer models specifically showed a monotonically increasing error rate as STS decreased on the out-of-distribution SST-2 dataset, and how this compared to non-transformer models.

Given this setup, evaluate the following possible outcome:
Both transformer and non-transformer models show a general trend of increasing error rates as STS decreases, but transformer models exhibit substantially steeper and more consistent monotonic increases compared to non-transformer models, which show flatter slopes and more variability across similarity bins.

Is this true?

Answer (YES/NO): NO